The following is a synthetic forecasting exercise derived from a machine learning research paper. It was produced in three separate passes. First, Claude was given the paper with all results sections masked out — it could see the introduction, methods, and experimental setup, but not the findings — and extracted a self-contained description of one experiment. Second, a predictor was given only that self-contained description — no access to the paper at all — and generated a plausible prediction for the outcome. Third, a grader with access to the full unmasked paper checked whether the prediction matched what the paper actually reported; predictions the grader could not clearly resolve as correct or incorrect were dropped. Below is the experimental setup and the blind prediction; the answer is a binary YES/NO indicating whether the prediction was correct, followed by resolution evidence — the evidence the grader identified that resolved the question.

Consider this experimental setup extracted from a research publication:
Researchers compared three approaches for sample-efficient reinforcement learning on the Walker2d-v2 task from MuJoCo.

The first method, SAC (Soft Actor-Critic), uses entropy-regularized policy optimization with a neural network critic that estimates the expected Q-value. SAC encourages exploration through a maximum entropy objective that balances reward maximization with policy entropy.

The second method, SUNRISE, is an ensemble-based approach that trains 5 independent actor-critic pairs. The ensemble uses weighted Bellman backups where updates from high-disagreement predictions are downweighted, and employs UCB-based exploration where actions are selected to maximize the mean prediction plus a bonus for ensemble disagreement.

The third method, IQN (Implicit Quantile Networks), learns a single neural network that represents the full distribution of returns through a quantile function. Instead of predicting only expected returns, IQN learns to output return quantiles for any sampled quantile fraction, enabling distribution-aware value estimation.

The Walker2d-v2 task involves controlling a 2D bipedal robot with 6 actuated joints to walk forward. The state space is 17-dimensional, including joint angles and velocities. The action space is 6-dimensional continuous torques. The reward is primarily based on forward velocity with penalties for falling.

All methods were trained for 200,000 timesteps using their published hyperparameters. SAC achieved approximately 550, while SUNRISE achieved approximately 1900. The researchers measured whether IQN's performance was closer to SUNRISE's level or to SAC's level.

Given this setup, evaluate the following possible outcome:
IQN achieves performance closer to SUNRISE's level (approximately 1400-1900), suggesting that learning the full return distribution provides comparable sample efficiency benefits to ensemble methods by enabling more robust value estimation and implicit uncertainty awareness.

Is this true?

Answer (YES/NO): YES